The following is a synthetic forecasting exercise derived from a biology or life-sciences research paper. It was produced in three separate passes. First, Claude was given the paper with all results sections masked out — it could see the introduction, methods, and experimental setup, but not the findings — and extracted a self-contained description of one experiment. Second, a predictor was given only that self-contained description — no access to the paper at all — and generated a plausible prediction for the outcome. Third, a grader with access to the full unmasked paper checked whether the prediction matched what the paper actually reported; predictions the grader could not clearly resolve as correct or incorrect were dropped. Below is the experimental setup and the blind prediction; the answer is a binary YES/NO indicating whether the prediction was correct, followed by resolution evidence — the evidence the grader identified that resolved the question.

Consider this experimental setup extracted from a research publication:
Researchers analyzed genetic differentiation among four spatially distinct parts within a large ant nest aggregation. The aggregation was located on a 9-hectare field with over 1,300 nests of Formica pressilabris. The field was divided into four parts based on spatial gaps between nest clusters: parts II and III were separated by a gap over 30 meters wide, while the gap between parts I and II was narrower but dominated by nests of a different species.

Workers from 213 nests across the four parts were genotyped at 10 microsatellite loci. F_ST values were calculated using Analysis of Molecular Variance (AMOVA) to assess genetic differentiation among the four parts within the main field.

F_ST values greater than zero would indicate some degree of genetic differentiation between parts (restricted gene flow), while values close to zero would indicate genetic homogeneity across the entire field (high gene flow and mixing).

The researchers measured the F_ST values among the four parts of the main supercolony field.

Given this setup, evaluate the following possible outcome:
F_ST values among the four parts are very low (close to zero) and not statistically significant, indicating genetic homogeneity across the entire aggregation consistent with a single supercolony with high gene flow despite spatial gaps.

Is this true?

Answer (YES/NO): NO